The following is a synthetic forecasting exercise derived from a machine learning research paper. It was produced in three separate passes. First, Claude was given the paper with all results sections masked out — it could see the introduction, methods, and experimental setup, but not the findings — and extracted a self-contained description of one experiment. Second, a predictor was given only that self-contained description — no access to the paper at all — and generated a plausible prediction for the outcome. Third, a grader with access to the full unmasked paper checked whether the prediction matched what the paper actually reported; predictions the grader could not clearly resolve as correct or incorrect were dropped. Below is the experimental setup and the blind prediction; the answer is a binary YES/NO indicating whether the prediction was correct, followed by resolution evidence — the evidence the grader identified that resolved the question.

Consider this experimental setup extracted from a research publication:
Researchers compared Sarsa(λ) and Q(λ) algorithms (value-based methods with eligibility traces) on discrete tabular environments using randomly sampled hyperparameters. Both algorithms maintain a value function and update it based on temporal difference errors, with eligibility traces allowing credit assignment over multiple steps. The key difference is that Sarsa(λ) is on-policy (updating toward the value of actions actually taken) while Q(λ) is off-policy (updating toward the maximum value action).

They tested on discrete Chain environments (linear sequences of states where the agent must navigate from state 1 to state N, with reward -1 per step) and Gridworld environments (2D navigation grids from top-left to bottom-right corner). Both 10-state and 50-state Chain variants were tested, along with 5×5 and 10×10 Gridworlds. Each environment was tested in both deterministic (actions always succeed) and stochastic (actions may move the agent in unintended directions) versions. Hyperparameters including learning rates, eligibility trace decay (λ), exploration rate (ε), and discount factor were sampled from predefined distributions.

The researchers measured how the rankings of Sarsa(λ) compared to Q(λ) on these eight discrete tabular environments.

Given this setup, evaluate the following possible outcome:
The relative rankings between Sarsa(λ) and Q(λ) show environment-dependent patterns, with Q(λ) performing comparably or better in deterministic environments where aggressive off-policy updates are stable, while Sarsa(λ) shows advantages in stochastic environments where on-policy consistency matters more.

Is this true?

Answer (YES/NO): NO